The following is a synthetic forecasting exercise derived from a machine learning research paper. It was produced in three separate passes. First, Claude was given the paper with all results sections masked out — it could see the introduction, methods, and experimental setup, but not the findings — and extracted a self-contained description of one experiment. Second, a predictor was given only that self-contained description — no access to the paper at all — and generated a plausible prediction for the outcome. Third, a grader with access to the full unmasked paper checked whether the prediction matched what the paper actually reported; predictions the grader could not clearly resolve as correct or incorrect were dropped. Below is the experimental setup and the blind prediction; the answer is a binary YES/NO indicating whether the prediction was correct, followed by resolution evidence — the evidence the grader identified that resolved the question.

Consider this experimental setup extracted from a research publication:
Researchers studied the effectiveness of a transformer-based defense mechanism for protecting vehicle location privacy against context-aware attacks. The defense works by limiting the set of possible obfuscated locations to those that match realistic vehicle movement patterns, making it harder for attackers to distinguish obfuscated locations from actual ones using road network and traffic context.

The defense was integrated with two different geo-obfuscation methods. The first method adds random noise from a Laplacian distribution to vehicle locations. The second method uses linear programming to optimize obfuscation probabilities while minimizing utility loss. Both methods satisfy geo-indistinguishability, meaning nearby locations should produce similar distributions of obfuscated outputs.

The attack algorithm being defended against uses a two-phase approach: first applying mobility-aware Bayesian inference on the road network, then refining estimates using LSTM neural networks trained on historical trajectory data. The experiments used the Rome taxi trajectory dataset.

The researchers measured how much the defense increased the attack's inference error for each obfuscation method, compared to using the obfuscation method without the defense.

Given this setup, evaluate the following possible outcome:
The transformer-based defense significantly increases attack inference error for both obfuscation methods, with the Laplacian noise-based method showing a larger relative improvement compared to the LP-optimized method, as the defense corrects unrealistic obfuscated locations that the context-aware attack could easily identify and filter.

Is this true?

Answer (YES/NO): YES